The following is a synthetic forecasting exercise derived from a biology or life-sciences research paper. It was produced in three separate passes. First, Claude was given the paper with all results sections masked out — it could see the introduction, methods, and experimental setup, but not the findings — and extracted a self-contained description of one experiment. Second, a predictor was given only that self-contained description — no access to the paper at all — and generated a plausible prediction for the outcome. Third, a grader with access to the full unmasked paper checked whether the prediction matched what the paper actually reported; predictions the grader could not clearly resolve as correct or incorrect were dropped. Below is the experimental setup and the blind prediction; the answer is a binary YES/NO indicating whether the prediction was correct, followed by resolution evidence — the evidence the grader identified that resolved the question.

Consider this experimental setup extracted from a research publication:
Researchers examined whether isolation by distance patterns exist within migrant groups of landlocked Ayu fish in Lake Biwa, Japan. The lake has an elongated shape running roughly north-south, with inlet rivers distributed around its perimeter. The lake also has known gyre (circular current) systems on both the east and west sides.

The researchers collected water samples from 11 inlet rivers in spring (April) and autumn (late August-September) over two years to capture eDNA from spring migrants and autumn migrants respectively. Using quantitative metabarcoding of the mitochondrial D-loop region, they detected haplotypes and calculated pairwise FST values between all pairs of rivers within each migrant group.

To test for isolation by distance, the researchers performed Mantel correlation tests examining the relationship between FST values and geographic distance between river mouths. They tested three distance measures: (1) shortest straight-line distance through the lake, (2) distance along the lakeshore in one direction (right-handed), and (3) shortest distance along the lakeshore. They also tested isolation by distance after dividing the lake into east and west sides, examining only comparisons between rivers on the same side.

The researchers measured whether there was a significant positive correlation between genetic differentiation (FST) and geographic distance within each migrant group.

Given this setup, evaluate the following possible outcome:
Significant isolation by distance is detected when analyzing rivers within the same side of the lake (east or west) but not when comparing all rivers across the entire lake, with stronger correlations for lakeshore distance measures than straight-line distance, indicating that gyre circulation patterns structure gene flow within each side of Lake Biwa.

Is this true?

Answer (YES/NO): NO